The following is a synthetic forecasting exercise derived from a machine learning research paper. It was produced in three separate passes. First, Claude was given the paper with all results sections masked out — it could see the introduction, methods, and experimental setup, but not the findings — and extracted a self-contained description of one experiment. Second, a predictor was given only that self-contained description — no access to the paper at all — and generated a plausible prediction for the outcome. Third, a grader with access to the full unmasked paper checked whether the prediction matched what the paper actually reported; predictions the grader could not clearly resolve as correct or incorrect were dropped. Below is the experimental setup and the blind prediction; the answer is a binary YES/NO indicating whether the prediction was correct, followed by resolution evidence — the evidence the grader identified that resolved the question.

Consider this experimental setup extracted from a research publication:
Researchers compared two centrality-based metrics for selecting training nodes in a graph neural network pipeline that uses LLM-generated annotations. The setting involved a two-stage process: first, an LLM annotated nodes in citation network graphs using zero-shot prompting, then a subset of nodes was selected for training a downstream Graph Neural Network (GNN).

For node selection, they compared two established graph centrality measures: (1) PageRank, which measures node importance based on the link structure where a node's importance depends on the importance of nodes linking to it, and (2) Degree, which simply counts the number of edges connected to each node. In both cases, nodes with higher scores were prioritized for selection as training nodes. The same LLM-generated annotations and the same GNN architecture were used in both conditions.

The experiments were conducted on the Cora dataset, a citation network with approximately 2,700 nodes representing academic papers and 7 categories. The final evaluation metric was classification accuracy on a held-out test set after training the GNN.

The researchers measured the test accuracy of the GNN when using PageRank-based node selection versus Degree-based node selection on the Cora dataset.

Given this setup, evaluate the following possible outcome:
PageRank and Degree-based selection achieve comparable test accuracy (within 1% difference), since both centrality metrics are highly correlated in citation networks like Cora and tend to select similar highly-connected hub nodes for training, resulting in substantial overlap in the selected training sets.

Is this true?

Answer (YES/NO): NO